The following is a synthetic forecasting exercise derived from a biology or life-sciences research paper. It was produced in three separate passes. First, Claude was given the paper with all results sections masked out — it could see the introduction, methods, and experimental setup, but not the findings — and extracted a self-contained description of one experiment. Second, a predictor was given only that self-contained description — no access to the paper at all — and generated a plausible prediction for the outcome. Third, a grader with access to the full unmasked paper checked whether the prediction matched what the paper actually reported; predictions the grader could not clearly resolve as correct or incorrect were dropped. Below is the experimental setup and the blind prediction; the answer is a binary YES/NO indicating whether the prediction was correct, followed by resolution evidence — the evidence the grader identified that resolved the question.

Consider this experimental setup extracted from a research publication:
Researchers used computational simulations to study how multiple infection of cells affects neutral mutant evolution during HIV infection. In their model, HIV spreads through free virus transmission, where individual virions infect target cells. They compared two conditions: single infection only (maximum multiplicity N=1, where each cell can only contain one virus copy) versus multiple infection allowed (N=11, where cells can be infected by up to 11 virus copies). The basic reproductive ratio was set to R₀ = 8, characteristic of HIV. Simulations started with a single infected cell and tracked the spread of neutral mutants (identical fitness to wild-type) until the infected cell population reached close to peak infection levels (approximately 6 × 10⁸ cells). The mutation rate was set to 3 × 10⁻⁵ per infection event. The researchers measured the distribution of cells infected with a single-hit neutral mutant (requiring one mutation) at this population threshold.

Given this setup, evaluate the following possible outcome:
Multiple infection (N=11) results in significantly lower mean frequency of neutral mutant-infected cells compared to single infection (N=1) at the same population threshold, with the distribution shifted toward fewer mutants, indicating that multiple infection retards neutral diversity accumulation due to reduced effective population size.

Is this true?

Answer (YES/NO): NO